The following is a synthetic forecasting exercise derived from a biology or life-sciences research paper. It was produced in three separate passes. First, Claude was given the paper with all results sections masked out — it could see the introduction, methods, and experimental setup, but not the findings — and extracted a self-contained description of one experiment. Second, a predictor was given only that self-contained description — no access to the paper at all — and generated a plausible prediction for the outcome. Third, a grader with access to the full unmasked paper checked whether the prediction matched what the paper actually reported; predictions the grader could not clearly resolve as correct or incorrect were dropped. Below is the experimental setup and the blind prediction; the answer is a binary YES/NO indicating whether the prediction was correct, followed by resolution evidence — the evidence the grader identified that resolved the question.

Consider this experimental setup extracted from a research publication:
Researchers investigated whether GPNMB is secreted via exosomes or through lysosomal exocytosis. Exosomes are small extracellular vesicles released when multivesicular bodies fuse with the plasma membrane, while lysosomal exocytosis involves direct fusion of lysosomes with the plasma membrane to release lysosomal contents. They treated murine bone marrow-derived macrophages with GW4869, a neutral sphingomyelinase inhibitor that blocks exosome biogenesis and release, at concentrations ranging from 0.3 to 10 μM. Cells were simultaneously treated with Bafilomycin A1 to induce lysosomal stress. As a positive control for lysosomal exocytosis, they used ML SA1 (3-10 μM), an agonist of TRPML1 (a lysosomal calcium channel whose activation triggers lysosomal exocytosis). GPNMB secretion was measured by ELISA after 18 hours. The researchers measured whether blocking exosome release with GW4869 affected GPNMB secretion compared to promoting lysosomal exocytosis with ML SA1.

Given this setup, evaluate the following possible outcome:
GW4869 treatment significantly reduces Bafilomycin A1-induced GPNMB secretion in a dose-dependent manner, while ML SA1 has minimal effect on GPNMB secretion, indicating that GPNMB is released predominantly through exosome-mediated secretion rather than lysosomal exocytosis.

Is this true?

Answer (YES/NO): NO